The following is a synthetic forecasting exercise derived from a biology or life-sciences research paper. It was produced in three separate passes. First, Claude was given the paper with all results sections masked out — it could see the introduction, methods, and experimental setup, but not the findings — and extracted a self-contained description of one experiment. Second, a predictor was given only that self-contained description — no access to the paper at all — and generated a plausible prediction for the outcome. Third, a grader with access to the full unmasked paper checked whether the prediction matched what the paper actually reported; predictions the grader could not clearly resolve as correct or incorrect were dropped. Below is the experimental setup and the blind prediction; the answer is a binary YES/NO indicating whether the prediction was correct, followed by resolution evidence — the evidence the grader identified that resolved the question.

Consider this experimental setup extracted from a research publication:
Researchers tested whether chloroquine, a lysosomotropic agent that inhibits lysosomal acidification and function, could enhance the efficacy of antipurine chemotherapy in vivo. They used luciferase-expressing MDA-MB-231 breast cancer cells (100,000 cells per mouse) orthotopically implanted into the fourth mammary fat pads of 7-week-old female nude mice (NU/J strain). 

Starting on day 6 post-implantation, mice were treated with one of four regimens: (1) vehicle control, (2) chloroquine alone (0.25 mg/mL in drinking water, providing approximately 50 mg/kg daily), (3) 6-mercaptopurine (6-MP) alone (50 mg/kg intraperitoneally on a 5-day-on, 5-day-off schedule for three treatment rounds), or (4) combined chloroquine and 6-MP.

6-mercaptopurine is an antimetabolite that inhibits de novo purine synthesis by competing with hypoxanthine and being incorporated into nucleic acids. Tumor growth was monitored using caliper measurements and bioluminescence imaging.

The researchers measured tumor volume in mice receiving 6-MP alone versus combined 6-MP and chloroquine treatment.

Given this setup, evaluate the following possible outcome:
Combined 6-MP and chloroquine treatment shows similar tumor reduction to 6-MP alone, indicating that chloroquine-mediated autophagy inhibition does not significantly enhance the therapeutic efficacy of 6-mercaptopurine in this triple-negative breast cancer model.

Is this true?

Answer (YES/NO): NO